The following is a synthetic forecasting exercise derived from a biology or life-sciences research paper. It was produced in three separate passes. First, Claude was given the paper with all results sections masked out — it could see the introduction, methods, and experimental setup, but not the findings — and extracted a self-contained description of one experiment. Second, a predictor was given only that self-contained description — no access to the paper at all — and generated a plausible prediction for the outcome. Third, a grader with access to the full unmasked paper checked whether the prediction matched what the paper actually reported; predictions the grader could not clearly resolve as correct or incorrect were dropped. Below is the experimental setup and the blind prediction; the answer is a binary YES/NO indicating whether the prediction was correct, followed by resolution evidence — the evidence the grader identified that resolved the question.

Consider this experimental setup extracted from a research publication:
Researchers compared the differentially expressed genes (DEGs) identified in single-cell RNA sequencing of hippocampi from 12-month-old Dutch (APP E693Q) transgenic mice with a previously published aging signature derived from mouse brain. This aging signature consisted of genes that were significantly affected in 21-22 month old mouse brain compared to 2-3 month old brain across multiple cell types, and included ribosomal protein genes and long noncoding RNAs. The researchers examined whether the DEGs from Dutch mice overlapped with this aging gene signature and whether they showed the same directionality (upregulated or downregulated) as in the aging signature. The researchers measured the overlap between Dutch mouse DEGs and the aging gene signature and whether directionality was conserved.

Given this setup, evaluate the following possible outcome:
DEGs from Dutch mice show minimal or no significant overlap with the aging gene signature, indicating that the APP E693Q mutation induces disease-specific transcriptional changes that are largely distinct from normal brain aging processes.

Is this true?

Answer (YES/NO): NO